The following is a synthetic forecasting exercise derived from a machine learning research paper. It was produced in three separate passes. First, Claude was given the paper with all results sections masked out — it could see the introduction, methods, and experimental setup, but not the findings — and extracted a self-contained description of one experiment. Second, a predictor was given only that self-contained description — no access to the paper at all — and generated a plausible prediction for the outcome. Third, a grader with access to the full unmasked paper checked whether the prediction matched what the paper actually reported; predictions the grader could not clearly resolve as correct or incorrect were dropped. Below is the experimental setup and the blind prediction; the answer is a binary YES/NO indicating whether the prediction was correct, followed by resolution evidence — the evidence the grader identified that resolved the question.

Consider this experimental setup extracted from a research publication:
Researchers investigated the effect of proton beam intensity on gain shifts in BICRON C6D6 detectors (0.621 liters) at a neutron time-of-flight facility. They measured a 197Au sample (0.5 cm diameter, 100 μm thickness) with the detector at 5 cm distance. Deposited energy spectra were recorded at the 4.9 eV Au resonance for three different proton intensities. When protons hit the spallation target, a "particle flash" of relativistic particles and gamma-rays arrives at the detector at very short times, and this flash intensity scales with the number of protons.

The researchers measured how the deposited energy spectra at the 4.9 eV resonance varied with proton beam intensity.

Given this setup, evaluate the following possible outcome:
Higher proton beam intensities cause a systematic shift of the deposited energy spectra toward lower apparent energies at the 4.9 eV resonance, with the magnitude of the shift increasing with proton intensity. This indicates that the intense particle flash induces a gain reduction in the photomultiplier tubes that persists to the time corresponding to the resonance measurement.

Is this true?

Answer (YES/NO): NO